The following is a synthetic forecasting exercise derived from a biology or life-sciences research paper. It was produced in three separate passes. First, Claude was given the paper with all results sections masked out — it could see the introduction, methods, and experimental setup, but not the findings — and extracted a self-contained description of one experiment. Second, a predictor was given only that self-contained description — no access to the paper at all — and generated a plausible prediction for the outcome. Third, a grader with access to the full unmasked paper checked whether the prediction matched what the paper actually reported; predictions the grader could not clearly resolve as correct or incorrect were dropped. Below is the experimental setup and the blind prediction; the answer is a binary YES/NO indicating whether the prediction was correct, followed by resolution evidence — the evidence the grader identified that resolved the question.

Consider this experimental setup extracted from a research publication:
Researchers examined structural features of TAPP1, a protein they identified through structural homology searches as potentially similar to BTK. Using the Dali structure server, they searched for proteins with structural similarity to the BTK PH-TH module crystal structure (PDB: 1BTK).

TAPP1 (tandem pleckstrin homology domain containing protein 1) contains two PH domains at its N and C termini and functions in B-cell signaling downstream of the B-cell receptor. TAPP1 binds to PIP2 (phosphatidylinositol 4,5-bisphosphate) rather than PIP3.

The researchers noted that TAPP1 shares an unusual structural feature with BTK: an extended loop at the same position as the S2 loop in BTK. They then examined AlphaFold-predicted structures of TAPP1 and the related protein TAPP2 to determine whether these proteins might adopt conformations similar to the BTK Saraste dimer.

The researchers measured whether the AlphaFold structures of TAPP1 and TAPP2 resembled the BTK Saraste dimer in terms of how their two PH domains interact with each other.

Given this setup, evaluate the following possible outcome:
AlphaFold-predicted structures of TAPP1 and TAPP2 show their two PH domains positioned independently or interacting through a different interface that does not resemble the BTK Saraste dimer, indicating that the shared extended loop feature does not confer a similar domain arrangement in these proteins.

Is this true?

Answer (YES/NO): NO